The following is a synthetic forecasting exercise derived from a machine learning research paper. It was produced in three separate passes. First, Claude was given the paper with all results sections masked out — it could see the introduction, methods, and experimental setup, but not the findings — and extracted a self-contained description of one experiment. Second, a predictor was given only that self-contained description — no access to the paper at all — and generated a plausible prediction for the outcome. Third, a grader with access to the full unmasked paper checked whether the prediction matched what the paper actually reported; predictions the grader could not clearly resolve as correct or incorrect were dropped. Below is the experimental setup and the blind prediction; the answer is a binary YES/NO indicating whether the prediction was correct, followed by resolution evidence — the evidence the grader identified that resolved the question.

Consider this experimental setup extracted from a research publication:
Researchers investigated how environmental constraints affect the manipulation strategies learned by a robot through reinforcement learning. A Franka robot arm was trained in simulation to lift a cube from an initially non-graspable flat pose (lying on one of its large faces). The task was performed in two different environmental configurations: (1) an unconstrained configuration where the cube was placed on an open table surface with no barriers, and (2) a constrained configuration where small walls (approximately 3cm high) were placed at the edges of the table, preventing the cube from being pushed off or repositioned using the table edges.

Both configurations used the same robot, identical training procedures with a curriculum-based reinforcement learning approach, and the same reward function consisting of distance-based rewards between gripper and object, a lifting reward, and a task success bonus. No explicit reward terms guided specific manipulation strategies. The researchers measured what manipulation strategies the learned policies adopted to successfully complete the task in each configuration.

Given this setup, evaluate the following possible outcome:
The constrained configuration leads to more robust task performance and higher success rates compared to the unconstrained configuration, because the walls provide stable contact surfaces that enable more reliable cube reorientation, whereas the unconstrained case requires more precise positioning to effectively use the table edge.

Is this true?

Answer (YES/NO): NO